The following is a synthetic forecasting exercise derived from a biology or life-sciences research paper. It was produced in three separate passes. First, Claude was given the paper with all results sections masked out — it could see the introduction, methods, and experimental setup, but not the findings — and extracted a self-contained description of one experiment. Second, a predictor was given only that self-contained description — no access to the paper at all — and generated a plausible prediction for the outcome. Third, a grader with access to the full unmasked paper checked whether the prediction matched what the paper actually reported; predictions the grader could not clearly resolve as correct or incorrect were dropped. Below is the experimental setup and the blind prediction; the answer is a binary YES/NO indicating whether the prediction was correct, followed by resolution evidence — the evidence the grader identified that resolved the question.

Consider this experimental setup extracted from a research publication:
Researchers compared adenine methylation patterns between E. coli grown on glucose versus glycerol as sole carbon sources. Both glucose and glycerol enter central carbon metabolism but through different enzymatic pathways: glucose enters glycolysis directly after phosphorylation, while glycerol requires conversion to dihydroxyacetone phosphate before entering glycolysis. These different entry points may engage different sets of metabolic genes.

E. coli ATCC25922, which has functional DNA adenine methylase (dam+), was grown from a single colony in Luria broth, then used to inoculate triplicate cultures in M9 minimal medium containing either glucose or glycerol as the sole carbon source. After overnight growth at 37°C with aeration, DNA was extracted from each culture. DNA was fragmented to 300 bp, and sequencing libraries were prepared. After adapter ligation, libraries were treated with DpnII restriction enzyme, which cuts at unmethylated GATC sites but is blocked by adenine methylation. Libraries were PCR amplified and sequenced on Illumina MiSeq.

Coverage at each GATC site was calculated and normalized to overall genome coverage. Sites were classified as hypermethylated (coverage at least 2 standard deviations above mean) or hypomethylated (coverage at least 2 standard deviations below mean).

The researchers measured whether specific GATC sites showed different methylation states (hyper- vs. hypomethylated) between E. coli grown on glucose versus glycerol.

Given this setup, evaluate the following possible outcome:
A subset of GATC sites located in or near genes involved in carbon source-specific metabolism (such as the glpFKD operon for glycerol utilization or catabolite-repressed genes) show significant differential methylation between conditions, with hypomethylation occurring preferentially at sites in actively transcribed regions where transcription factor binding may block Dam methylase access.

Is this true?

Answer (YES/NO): NO